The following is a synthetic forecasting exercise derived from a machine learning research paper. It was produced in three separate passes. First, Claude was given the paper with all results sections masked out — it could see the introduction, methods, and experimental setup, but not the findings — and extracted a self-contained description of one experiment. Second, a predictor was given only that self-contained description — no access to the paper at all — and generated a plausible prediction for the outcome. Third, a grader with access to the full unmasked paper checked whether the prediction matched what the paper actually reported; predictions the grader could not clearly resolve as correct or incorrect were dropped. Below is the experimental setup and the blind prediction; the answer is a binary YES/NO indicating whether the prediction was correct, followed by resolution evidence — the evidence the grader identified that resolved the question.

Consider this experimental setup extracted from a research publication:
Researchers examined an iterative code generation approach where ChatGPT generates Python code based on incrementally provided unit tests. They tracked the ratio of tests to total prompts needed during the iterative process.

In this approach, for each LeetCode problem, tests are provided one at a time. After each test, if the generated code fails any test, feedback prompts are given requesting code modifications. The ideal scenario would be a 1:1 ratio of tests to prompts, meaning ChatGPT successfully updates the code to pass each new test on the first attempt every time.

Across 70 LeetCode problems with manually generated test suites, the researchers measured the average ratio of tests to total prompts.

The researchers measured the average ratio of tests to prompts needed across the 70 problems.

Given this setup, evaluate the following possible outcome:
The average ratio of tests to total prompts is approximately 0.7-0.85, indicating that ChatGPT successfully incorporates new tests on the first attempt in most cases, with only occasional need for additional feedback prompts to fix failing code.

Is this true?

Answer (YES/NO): NO